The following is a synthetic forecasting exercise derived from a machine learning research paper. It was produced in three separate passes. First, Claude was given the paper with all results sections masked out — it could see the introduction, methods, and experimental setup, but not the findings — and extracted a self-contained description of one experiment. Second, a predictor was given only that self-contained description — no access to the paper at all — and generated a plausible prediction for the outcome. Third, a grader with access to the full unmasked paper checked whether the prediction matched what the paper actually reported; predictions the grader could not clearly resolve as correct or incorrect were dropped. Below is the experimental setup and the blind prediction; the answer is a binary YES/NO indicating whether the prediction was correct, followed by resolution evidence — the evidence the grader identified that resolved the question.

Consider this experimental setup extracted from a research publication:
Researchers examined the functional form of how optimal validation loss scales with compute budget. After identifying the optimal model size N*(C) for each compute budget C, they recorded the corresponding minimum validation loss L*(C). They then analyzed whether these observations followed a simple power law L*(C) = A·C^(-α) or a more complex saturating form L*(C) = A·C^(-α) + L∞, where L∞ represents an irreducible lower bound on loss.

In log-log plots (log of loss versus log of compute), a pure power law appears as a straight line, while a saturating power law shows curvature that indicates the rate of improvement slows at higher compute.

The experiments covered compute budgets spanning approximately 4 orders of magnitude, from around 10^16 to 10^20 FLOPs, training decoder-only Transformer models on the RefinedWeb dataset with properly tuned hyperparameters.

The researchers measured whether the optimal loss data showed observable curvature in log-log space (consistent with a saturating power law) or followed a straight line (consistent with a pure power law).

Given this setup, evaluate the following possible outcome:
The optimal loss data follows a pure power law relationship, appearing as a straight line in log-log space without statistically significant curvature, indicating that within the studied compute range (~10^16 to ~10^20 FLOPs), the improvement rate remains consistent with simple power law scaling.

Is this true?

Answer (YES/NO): NO